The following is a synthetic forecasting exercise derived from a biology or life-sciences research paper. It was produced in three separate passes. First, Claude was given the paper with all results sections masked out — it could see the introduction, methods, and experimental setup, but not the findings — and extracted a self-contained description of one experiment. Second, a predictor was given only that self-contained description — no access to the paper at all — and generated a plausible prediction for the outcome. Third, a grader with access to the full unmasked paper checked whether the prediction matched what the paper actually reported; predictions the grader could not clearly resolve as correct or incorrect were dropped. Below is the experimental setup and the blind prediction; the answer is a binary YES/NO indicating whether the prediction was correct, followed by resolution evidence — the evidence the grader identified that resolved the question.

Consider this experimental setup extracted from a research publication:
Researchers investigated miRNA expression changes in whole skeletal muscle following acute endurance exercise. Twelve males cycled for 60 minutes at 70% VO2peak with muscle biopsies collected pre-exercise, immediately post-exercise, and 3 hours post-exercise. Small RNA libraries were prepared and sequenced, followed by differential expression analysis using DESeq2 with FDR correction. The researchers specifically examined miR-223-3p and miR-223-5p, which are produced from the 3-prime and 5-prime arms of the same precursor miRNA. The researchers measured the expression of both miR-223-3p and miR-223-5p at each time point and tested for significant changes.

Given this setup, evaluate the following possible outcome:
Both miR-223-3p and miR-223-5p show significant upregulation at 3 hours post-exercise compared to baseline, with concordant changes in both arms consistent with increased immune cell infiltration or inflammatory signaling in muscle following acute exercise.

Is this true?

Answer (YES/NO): YES